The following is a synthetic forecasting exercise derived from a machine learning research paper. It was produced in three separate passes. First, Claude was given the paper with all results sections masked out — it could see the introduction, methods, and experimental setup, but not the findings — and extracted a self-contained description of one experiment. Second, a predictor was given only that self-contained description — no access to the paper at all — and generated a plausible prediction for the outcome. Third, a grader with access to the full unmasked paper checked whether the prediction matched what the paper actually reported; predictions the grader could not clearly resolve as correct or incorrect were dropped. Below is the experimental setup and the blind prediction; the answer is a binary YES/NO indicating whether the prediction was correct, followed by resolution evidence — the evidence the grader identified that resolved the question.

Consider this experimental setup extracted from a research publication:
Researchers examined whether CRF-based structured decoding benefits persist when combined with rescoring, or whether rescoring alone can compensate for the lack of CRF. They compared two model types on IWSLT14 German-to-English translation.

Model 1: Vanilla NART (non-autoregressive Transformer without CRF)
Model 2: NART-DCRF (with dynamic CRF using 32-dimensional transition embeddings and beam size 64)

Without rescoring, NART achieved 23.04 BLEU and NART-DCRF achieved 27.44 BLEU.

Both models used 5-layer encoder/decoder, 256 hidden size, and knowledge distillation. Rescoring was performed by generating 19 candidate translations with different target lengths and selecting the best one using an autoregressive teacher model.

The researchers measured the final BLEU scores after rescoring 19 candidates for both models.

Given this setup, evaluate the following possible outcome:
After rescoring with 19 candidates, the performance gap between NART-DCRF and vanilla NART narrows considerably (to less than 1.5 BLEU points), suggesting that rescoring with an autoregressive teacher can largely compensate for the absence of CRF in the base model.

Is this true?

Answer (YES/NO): NO